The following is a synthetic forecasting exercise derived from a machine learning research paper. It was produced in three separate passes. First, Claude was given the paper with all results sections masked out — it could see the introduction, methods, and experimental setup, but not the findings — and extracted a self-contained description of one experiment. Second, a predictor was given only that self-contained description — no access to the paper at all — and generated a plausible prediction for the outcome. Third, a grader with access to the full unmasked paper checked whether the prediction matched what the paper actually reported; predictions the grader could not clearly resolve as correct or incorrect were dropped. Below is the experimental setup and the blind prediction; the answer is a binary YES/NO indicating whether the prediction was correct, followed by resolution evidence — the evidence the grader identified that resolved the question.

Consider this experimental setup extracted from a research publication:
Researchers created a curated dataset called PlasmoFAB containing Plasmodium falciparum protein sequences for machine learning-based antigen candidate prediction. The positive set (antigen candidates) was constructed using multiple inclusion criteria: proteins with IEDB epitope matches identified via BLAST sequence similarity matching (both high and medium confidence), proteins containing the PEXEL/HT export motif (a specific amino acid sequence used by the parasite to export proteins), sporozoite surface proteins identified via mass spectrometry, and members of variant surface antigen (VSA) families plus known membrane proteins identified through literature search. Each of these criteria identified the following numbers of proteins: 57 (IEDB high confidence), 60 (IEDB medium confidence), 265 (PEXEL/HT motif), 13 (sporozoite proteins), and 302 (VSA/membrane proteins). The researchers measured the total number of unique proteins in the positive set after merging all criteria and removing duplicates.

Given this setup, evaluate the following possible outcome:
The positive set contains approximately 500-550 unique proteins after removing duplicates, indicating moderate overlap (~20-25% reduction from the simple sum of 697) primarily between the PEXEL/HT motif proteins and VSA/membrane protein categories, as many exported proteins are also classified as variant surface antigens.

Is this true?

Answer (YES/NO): NO